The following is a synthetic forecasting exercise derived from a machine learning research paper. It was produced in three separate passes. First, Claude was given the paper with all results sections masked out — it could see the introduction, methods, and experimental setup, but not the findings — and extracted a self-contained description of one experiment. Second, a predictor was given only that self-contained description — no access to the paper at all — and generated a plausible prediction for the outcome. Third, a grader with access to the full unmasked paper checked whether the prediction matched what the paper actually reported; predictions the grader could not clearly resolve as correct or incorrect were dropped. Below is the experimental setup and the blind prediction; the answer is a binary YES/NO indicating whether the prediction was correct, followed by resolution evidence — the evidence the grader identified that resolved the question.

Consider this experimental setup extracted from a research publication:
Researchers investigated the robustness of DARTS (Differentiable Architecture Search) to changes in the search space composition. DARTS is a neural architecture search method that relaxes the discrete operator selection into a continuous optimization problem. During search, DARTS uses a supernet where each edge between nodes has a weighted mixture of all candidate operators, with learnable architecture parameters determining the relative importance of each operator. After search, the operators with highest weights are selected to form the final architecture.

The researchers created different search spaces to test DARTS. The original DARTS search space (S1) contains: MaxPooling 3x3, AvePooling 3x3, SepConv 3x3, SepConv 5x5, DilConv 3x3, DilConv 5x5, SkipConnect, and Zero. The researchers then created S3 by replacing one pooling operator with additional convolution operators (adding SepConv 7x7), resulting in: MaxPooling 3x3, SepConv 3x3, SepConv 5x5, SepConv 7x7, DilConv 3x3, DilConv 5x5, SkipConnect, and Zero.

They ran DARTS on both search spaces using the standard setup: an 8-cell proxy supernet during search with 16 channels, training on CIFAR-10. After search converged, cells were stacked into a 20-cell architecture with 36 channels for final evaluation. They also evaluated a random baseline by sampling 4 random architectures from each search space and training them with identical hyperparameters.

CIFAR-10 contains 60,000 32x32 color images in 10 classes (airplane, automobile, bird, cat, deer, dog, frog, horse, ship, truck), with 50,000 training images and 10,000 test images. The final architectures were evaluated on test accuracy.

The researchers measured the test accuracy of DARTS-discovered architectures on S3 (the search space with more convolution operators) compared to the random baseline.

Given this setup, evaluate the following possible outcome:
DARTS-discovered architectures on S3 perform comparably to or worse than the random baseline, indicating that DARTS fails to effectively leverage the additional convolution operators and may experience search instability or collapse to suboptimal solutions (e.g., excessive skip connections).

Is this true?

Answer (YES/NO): YES